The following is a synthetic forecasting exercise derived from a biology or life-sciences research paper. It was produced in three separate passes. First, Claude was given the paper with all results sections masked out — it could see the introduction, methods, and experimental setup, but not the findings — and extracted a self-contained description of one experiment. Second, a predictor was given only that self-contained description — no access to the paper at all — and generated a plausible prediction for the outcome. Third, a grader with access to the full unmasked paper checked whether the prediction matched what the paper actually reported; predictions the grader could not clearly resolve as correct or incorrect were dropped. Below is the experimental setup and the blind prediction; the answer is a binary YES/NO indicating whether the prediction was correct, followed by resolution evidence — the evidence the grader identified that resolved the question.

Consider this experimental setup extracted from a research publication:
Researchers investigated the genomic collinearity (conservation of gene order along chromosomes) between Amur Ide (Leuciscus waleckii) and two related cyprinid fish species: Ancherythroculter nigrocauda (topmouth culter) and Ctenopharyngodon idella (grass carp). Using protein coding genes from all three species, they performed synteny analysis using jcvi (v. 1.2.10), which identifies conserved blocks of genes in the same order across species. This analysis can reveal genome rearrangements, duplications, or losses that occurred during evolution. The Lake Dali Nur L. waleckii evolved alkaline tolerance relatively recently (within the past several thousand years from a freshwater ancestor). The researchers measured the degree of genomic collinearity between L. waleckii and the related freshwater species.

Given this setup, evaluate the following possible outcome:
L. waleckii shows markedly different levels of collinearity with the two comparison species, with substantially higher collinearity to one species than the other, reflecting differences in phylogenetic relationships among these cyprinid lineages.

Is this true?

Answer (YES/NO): NO